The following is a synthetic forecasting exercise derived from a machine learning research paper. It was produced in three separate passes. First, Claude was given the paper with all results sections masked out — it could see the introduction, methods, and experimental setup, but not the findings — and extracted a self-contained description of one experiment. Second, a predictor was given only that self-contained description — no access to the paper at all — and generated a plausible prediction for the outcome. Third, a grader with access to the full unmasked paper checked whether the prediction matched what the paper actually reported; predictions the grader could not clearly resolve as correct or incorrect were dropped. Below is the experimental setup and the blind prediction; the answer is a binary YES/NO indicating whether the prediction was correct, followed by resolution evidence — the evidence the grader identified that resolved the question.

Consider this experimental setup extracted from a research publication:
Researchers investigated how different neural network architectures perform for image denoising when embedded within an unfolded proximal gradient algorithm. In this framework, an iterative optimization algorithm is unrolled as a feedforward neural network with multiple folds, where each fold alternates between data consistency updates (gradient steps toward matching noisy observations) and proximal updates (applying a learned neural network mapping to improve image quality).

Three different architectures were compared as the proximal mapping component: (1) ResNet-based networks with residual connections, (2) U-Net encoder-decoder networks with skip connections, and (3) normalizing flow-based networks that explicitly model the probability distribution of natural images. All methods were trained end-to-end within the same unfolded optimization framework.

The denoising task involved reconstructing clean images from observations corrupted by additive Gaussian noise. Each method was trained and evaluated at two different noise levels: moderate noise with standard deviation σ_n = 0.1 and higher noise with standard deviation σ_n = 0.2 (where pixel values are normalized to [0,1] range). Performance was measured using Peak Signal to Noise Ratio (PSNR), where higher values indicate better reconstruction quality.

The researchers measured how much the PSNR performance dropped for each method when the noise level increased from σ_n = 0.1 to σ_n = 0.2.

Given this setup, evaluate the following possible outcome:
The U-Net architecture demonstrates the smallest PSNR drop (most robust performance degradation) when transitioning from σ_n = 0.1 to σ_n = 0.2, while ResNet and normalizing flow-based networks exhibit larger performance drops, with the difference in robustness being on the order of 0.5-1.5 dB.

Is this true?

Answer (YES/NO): NO